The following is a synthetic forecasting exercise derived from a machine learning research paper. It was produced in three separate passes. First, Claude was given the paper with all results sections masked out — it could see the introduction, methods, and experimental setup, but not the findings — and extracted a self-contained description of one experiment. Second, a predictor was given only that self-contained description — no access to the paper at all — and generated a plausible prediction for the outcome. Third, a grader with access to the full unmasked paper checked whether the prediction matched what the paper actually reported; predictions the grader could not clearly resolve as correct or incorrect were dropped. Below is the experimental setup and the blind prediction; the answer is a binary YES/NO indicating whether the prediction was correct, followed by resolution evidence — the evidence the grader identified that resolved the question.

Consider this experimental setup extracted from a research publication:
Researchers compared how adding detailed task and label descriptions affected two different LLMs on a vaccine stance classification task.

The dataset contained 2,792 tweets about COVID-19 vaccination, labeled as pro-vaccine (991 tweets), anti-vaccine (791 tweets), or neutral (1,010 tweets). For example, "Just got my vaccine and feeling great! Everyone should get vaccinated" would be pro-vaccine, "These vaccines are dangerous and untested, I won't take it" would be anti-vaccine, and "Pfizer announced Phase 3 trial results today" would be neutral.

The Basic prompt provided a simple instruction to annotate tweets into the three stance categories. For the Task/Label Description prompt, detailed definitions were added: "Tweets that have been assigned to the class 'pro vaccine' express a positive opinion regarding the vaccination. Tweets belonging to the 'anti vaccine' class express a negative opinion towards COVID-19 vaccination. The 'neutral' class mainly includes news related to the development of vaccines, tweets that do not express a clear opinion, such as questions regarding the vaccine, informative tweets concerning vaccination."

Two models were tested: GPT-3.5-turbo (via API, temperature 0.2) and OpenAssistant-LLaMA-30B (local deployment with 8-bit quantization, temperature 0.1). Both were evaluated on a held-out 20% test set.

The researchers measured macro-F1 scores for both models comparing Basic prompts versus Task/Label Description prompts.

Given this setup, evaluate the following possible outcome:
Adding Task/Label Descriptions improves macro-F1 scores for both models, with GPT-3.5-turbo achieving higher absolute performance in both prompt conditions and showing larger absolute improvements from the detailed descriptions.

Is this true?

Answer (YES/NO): NO